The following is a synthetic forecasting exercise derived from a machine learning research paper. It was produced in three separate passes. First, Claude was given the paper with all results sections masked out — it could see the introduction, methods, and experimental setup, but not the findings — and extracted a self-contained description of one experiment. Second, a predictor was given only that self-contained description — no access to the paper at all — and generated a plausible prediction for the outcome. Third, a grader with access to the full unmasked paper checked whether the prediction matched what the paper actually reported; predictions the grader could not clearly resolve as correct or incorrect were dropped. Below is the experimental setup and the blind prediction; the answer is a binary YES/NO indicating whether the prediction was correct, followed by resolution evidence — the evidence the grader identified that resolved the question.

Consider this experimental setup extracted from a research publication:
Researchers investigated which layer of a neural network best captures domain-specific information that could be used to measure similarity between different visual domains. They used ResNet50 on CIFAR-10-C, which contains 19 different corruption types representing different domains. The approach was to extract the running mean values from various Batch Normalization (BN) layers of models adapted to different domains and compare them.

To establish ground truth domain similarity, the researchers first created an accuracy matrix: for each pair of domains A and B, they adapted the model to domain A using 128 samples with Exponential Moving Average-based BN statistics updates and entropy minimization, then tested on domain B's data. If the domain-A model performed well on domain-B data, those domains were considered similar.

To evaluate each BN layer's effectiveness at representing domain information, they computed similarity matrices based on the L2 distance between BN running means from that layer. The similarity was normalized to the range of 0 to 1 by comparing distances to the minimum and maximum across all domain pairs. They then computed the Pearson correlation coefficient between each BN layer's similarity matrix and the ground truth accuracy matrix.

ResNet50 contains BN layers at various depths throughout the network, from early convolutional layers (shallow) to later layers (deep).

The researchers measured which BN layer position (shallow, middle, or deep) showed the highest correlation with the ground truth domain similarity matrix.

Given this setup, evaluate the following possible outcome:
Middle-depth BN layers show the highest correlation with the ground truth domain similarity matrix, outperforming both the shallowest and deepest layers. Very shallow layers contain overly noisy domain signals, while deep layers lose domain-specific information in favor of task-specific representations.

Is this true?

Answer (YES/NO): NO